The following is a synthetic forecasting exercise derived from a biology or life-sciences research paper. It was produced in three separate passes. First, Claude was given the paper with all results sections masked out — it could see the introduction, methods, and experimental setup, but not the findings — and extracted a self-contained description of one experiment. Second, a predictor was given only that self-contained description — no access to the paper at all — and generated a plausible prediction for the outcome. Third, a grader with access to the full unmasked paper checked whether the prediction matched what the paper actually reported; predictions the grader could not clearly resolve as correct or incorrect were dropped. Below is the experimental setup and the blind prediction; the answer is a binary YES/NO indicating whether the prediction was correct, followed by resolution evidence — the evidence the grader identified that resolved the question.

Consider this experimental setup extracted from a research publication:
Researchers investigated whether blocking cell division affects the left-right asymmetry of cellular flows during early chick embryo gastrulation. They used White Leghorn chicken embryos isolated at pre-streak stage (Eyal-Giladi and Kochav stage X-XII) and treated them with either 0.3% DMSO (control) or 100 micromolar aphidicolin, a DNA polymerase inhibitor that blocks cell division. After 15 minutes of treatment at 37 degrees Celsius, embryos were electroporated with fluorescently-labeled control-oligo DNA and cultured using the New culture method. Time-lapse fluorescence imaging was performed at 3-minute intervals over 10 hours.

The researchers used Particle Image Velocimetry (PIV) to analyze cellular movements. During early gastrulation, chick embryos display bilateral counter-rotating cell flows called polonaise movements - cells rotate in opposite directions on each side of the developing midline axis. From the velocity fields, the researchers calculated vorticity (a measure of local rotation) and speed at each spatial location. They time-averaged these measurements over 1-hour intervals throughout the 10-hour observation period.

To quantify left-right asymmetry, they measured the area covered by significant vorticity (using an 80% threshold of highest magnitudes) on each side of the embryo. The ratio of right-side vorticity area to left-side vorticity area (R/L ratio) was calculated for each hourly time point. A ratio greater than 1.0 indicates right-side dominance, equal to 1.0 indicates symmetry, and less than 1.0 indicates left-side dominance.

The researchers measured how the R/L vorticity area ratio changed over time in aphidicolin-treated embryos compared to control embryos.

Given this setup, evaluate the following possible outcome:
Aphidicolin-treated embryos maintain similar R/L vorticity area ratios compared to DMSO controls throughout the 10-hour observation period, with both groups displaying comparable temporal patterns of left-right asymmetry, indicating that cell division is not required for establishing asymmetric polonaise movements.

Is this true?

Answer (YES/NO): NO